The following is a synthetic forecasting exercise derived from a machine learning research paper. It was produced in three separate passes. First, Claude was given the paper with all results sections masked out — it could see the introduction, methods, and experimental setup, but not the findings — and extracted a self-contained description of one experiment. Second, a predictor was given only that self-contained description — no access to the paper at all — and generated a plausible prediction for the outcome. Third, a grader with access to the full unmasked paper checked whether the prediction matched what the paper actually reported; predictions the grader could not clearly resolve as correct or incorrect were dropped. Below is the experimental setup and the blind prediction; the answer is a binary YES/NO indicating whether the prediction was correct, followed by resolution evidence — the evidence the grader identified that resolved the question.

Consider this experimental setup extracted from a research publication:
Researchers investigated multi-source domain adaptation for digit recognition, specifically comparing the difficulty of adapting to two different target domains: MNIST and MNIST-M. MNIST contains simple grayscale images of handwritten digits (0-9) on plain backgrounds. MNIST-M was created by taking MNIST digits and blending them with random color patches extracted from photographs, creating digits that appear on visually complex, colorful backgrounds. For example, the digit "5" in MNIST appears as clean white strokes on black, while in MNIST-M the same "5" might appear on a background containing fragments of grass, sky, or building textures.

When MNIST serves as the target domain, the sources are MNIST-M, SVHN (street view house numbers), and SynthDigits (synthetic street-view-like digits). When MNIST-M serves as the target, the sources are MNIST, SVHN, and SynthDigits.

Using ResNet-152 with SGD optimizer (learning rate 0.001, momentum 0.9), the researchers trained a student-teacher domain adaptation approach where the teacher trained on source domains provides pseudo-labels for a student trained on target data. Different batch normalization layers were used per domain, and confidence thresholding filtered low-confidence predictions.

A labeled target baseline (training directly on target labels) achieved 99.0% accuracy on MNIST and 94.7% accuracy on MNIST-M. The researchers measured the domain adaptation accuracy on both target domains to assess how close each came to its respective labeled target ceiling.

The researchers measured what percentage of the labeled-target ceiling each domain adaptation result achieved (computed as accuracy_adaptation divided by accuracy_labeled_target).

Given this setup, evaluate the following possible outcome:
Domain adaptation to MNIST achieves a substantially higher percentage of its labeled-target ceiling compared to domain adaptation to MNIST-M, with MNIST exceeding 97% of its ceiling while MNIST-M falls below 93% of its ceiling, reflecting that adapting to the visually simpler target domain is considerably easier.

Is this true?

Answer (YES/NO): YES